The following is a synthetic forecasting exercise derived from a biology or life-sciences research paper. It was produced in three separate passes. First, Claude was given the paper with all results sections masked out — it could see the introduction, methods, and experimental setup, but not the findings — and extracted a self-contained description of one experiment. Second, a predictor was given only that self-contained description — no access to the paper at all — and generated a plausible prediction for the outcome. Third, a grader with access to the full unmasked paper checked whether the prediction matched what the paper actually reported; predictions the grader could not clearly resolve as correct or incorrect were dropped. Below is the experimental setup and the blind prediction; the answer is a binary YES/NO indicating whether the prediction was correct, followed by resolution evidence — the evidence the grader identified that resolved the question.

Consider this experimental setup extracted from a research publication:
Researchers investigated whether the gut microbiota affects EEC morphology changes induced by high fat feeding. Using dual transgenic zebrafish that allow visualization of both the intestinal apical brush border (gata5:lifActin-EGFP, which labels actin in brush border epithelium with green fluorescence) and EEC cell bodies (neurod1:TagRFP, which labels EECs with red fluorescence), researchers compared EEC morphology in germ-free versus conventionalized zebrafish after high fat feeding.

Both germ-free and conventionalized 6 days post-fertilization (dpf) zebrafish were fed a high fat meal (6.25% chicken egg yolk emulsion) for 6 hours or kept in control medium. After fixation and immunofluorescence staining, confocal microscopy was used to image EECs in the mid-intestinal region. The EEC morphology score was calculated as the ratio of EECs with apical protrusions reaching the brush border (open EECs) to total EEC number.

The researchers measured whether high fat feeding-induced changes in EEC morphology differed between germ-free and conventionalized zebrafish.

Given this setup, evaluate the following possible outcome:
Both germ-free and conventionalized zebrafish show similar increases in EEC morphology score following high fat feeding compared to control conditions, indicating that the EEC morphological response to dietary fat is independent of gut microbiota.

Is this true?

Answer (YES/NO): NO